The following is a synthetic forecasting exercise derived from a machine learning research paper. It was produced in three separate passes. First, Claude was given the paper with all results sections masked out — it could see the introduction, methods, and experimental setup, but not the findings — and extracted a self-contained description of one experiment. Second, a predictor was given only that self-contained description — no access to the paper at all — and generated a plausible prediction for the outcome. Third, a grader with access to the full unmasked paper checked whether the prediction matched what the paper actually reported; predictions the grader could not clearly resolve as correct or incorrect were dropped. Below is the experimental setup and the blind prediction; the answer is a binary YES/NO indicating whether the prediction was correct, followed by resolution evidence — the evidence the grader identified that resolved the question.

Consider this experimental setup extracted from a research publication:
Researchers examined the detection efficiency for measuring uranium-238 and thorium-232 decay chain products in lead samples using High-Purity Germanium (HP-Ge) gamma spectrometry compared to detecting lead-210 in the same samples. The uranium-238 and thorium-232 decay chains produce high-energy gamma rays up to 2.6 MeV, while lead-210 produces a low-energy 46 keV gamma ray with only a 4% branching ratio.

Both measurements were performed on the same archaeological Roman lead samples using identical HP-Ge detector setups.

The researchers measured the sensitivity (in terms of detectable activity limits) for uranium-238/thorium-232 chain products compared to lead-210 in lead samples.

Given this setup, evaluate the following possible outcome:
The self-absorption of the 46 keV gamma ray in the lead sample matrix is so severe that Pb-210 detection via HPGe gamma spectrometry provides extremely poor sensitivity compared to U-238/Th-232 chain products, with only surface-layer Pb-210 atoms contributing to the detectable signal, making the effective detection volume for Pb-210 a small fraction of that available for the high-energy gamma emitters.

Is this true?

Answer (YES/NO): YES